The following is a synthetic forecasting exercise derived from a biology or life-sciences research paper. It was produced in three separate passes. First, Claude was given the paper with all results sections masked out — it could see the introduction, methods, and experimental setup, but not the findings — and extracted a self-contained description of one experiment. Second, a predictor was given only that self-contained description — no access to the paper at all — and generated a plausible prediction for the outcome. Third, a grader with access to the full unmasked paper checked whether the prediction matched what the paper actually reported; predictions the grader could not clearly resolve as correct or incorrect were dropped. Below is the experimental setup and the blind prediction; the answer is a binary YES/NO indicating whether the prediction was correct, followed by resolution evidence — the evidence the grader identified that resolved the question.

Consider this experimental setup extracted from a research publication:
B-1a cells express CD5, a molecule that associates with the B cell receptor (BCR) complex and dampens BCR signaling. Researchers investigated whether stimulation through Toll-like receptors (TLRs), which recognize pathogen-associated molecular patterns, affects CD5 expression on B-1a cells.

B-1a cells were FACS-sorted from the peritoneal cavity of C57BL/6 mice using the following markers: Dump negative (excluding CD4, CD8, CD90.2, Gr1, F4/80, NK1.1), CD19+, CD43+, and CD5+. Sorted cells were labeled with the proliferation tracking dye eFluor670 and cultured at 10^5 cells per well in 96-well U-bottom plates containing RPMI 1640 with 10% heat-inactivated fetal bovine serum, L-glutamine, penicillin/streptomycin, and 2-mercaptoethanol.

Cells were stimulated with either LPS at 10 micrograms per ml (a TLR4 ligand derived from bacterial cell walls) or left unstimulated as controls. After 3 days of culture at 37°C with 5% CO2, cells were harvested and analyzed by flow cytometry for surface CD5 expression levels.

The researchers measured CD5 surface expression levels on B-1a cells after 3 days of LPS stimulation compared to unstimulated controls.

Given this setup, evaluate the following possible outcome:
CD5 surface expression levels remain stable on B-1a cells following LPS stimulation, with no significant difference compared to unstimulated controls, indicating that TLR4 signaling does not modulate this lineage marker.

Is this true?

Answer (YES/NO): NO